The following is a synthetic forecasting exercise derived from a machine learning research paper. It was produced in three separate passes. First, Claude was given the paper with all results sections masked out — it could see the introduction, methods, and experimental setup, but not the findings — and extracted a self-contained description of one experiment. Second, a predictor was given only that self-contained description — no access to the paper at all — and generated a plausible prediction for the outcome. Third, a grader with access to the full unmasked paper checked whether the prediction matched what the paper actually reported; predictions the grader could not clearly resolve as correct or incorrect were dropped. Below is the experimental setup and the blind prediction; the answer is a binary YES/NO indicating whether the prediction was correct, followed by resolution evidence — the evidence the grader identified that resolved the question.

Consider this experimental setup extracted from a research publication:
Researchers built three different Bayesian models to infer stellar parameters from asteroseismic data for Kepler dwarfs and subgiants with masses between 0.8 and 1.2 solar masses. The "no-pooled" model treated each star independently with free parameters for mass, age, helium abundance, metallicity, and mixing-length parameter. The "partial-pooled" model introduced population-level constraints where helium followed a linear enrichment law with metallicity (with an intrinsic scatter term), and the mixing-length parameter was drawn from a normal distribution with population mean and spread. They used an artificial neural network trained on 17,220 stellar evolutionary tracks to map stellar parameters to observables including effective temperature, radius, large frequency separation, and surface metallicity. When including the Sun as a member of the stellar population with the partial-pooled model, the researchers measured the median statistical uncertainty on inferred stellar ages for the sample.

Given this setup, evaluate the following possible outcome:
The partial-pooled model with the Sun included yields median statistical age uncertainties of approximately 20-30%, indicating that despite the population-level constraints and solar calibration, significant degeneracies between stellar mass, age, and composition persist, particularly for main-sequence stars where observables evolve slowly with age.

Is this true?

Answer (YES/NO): NO